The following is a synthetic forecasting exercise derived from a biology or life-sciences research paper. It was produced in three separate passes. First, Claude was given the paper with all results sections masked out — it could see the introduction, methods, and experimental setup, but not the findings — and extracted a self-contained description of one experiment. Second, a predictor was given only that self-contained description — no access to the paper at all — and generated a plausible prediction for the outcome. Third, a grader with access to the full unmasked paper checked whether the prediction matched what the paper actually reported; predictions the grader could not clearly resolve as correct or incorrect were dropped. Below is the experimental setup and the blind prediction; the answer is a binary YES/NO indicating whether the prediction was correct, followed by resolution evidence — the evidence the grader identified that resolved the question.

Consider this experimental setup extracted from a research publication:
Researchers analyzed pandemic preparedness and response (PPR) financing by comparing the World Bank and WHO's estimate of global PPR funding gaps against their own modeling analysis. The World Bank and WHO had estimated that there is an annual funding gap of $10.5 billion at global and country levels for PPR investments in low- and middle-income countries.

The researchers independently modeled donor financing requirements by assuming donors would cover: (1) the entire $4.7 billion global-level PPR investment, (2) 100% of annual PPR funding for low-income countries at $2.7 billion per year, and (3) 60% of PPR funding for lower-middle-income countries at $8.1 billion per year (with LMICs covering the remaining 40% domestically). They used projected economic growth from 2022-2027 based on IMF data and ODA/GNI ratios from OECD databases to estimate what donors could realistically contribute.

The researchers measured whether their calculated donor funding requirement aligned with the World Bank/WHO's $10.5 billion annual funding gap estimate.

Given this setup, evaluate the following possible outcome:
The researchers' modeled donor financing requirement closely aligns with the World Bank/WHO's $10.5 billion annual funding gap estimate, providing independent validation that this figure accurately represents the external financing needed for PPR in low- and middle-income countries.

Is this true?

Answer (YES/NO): NO